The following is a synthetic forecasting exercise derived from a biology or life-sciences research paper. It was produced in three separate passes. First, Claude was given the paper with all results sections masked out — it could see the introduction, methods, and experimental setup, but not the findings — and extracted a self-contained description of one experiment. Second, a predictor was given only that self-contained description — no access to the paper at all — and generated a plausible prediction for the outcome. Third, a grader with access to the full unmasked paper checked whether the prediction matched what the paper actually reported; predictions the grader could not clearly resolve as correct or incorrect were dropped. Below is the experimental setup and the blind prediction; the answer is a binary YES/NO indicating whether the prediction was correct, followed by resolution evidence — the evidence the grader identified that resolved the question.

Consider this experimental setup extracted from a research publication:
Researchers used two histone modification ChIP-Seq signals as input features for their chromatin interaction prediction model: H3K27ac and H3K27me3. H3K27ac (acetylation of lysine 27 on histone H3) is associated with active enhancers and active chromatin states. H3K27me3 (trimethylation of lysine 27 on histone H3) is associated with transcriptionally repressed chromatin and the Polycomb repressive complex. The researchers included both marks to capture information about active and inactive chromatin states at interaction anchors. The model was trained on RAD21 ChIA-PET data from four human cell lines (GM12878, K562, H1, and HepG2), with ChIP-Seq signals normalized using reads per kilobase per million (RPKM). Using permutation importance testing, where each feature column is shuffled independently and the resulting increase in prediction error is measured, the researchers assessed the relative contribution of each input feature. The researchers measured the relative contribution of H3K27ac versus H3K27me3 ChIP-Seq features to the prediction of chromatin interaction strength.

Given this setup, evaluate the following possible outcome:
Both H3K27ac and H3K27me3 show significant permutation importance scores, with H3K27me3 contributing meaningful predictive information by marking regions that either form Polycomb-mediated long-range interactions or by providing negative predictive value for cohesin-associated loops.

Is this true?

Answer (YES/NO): NO